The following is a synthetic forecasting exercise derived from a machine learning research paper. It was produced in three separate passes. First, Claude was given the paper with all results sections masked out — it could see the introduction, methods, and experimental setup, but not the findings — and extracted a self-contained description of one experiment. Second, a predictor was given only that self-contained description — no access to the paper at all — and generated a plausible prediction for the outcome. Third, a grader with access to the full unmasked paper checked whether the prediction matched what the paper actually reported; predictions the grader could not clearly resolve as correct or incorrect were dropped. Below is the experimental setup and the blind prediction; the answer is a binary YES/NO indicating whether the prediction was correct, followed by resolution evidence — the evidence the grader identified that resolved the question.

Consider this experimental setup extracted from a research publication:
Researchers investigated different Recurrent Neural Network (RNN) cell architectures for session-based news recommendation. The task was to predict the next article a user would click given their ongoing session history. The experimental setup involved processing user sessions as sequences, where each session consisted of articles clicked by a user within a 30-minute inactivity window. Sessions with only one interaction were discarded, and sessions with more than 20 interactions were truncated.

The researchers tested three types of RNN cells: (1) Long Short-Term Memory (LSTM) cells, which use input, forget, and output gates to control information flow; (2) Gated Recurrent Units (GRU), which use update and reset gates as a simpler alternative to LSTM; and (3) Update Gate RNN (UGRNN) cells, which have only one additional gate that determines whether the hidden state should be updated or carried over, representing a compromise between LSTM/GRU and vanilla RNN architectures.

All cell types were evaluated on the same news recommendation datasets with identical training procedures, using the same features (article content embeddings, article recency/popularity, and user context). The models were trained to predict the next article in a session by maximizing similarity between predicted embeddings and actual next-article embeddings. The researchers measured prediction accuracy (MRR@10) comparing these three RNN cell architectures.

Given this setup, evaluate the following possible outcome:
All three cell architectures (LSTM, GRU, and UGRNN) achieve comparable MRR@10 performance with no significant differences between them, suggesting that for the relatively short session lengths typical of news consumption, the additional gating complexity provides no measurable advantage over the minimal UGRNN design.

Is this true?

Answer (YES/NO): NO